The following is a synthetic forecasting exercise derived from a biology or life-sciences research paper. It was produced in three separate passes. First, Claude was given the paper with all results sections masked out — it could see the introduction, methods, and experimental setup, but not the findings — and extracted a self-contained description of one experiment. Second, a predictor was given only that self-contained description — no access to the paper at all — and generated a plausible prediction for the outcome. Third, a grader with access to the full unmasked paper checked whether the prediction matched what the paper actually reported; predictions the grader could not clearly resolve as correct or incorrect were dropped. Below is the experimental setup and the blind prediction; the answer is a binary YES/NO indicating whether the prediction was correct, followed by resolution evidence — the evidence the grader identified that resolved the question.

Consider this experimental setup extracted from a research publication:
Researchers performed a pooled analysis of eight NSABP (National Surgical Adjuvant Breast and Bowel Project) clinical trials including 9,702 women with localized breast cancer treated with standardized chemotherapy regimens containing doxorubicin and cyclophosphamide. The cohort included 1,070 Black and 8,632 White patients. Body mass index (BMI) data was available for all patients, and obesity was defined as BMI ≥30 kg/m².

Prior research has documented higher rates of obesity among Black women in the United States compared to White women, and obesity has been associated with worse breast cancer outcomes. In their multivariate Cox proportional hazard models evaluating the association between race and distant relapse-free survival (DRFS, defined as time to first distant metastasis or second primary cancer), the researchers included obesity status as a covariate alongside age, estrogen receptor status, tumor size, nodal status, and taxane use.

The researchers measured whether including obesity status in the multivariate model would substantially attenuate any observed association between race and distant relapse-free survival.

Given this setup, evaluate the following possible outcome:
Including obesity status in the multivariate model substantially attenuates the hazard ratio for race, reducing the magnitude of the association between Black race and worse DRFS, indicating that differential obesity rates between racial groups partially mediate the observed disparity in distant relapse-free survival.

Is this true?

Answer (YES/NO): NO